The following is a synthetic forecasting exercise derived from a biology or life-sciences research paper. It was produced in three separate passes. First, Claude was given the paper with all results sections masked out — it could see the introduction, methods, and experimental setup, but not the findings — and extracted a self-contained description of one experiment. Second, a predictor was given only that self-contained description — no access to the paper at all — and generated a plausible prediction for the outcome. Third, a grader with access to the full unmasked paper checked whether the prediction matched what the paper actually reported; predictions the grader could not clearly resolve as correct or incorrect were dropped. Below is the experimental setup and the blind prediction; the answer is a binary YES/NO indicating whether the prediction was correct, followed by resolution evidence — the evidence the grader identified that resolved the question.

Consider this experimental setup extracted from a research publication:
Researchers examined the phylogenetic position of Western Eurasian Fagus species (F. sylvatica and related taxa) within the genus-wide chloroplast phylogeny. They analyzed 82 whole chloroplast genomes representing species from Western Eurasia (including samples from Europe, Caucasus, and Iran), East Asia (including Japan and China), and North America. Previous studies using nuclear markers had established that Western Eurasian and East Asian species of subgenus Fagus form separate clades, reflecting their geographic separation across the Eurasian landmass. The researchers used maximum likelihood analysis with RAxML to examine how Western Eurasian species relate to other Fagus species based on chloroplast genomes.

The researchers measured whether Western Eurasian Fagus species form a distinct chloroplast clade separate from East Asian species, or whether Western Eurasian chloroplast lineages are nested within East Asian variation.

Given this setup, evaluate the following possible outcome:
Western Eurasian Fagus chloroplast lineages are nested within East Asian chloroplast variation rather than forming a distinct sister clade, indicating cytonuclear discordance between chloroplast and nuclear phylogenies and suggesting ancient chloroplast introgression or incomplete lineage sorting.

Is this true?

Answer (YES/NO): NO